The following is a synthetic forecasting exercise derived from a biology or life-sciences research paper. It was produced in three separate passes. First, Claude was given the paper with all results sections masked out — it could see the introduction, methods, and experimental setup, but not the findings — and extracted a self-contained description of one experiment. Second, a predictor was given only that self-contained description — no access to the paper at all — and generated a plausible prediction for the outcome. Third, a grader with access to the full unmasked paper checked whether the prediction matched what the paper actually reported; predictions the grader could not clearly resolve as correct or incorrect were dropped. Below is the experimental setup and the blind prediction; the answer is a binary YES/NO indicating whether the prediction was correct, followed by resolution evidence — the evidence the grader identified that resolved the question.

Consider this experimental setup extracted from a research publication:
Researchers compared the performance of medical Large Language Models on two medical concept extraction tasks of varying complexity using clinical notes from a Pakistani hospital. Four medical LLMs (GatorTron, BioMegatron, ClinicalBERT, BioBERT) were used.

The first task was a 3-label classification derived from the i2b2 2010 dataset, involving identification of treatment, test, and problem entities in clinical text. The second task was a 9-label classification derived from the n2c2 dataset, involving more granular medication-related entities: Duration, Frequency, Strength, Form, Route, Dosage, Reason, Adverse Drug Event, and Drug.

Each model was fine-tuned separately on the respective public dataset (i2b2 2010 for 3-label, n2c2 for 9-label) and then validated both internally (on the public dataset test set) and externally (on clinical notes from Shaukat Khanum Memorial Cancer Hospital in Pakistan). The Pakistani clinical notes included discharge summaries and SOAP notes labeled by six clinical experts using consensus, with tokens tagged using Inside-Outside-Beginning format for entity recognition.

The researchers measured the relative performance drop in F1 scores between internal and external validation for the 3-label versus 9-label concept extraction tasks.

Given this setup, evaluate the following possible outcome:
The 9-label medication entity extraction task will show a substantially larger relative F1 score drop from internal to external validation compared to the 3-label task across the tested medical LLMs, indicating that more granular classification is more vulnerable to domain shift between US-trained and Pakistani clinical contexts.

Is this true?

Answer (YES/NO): NO